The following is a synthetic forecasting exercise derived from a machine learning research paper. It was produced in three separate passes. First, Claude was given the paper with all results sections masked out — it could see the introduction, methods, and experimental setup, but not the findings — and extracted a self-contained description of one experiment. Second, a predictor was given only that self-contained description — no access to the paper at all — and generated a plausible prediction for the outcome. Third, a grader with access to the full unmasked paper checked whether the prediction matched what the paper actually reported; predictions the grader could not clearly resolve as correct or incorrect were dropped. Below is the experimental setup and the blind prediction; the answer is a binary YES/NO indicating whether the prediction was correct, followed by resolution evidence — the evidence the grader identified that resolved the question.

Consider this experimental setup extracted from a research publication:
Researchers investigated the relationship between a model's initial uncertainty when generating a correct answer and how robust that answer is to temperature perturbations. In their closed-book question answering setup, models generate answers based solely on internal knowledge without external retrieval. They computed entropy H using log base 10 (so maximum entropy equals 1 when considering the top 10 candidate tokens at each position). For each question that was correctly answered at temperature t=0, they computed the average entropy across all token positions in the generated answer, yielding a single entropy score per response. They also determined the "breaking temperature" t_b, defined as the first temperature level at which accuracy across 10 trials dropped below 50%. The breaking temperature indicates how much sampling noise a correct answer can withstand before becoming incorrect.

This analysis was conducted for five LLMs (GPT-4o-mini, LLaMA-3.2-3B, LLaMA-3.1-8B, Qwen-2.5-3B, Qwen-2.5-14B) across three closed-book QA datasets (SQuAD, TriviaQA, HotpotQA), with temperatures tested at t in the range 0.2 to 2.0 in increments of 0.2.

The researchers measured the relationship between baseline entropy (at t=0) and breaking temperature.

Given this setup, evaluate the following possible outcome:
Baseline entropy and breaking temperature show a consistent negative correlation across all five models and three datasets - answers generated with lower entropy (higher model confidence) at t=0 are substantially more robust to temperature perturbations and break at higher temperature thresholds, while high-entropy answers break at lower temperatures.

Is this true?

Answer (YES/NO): NO